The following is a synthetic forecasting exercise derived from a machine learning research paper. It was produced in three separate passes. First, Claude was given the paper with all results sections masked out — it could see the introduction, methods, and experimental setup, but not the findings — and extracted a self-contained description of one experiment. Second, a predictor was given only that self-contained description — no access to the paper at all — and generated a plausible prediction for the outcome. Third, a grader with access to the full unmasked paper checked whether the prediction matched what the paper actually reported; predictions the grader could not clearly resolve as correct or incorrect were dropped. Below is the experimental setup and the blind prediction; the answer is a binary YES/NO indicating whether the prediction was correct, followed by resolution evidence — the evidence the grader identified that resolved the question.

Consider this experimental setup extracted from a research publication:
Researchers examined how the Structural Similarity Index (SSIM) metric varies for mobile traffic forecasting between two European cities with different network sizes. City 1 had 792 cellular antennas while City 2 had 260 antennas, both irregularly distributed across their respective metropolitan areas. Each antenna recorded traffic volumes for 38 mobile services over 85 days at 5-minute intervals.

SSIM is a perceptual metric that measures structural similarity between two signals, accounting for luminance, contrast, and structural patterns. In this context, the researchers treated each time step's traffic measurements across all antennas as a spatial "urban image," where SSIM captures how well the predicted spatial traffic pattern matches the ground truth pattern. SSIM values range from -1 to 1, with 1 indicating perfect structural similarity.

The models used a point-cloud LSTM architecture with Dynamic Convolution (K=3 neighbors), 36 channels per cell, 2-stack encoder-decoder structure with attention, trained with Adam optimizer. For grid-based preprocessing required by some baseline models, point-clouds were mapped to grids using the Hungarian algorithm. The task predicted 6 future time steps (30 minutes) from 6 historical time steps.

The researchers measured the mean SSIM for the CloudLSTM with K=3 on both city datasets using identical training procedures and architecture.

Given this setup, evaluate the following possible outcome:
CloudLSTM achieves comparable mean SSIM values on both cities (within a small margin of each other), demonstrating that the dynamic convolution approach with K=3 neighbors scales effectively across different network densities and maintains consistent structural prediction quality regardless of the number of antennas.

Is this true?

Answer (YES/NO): NO